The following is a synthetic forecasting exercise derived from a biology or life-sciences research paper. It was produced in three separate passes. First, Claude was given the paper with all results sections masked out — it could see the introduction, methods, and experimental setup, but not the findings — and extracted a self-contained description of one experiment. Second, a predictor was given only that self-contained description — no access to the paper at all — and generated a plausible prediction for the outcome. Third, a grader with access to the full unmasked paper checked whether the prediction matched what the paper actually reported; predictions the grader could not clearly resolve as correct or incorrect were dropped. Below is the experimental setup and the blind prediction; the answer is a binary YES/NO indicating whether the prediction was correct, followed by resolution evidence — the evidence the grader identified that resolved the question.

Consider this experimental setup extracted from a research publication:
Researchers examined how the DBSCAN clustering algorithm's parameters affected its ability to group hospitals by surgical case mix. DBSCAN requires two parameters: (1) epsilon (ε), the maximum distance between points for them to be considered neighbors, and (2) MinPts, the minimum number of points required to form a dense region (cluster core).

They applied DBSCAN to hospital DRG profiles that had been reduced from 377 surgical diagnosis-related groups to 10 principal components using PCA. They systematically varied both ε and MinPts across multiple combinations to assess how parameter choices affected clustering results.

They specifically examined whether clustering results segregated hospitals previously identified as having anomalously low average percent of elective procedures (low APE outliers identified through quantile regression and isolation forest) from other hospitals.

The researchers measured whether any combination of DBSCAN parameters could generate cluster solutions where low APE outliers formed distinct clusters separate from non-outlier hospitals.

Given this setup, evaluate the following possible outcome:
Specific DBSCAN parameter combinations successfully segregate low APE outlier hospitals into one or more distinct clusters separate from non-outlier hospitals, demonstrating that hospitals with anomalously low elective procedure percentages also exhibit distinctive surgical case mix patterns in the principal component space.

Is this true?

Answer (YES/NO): NO